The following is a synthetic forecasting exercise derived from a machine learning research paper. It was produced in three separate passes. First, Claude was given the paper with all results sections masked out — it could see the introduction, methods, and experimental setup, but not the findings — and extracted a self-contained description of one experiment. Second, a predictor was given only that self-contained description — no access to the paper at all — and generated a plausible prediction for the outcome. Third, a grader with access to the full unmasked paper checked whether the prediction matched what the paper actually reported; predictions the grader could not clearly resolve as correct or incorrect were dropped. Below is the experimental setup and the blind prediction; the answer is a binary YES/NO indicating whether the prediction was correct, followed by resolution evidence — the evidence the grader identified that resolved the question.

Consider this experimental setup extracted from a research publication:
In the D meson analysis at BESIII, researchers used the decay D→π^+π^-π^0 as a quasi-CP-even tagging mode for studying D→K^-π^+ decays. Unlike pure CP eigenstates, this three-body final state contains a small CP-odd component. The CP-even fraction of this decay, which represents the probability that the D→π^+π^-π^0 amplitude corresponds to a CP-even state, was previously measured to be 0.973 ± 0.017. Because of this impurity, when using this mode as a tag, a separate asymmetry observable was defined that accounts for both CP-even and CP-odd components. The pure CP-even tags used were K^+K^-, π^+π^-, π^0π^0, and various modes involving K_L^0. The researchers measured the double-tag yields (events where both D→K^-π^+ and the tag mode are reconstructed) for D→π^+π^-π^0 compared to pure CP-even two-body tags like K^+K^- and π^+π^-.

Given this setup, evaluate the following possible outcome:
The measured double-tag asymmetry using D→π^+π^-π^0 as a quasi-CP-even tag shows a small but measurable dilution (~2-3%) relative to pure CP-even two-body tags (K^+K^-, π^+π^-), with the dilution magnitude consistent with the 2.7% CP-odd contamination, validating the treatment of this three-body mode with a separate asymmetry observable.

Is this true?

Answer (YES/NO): NO